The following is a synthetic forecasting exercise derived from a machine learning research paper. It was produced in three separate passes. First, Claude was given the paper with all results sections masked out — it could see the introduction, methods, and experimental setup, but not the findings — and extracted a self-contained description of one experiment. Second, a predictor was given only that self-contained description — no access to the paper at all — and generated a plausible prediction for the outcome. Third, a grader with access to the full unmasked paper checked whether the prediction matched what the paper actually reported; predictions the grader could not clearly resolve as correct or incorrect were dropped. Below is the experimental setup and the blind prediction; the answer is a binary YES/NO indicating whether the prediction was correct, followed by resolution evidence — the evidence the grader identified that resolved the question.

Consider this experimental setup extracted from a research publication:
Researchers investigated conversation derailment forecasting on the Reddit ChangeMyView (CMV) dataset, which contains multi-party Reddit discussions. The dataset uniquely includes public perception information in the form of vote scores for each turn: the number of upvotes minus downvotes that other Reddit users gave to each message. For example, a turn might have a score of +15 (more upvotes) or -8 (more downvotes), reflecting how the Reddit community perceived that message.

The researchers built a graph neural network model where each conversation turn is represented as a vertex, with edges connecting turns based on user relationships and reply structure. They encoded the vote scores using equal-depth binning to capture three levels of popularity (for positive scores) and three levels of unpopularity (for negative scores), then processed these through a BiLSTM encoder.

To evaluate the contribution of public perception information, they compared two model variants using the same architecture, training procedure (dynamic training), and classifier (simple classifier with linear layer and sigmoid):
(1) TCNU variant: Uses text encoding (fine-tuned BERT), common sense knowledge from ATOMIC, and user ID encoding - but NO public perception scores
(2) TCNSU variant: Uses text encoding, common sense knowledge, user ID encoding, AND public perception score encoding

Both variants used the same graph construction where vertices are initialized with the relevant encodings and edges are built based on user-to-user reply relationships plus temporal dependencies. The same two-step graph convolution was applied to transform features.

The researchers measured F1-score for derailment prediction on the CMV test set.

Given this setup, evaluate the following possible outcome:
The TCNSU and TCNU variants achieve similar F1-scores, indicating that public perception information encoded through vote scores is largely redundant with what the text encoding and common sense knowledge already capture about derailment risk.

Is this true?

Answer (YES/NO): NO